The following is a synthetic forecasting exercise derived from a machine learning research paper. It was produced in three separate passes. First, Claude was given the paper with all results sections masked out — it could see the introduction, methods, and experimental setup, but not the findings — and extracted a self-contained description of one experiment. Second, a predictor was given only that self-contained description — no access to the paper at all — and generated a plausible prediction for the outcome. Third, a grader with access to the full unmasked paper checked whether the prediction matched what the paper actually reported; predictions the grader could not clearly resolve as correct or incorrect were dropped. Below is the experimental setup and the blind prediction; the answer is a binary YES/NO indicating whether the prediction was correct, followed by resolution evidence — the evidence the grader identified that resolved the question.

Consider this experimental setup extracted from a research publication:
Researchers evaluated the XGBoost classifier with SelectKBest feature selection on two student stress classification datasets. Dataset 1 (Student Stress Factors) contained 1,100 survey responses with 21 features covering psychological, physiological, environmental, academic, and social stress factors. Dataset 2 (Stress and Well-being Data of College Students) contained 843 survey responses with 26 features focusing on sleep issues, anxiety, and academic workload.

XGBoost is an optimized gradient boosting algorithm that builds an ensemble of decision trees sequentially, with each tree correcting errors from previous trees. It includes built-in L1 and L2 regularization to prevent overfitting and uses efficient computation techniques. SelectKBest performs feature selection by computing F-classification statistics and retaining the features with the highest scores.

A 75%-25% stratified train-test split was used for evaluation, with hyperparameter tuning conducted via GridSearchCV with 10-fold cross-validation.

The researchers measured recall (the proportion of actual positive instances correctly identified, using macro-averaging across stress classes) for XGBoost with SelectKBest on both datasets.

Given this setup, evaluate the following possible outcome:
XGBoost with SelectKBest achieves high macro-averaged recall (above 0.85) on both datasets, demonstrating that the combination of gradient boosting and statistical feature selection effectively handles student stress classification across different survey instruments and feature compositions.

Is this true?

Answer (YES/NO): NO